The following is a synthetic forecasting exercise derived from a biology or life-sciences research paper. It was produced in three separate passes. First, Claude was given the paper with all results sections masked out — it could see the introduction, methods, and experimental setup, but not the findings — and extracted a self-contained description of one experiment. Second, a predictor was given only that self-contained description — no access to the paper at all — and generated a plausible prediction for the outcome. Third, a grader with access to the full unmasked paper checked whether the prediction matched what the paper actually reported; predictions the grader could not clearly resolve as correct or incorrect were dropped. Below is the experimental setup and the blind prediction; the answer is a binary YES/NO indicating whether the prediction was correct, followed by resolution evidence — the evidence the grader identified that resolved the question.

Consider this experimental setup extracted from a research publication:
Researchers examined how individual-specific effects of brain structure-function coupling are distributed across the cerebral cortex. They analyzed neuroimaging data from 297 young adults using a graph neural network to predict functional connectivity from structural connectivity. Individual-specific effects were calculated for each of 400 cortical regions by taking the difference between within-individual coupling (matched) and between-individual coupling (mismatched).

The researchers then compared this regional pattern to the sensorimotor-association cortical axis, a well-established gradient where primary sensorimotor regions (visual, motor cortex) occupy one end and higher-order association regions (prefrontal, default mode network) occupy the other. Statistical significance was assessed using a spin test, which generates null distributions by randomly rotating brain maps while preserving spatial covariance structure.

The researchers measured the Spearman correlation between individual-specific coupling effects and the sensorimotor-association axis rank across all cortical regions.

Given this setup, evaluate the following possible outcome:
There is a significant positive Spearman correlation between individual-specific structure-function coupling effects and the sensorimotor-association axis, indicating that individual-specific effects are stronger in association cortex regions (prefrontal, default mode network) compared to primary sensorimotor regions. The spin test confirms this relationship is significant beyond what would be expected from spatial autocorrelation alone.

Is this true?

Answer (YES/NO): YES